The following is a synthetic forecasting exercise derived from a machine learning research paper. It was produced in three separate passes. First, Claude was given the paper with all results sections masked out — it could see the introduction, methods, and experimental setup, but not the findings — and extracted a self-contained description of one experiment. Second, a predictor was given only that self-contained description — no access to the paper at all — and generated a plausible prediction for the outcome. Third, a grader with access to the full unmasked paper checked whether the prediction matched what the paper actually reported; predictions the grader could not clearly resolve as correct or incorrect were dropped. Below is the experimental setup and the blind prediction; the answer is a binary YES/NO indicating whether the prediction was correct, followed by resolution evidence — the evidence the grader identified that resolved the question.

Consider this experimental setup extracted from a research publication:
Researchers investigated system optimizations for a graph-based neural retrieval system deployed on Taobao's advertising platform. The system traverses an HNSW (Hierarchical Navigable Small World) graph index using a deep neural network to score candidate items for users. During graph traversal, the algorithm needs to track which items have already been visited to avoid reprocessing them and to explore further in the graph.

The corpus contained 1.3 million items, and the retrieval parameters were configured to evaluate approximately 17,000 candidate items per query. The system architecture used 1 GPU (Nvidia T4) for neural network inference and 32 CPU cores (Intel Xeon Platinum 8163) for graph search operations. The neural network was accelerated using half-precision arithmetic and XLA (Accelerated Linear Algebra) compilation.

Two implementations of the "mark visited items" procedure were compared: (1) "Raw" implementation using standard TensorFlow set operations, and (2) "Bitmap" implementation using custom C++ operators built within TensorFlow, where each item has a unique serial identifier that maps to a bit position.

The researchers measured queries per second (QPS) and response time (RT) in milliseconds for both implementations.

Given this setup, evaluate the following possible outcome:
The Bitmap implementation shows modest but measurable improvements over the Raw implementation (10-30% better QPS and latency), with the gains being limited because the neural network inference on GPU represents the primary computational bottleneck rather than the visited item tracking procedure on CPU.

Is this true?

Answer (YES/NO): NO